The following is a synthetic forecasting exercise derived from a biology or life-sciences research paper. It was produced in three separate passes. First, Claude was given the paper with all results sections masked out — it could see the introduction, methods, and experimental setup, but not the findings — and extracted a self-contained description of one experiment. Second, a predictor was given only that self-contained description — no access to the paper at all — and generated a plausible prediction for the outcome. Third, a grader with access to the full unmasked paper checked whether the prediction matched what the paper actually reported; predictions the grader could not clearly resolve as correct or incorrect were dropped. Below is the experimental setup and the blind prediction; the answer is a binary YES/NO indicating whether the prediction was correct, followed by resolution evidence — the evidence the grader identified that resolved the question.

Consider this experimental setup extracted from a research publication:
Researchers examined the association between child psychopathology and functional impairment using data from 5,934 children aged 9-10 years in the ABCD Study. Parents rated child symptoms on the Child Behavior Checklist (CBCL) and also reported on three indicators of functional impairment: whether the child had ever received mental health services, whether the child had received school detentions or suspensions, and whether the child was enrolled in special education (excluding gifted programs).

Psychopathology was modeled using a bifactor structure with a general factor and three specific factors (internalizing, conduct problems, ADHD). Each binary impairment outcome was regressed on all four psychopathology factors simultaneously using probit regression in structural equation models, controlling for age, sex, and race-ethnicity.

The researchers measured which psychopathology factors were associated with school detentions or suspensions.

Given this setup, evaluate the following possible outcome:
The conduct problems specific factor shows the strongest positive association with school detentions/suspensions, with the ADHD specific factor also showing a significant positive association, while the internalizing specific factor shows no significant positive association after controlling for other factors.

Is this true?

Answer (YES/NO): NO